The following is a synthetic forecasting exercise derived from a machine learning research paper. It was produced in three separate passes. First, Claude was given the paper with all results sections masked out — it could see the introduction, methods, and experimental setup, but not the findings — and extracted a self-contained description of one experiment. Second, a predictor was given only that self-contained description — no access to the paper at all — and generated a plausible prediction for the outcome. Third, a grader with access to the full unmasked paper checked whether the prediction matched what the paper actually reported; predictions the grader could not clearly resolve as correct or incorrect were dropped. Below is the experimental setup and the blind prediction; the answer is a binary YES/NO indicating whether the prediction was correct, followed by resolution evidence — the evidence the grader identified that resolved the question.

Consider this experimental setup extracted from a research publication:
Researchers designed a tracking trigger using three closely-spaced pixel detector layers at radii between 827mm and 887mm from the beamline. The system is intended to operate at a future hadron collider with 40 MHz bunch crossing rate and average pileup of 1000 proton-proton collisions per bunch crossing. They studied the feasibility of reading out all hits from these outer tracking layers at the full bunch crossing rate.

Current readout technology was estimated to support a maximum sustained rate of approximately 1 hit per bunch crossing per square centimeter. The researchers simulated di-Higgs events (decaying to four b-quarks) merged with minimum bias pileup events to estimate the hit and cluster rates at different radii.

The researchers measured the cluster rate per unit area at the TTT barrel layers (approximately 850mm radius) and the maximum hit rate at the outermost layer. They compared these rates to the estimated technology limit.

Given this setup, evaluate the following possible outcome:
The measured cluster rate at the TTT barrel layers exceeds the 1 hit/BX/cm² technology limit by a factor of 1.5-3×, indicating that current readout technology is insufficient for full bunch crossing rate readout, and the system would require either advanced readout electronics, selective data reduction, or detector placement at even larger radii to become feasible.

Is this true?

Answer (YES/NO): NO